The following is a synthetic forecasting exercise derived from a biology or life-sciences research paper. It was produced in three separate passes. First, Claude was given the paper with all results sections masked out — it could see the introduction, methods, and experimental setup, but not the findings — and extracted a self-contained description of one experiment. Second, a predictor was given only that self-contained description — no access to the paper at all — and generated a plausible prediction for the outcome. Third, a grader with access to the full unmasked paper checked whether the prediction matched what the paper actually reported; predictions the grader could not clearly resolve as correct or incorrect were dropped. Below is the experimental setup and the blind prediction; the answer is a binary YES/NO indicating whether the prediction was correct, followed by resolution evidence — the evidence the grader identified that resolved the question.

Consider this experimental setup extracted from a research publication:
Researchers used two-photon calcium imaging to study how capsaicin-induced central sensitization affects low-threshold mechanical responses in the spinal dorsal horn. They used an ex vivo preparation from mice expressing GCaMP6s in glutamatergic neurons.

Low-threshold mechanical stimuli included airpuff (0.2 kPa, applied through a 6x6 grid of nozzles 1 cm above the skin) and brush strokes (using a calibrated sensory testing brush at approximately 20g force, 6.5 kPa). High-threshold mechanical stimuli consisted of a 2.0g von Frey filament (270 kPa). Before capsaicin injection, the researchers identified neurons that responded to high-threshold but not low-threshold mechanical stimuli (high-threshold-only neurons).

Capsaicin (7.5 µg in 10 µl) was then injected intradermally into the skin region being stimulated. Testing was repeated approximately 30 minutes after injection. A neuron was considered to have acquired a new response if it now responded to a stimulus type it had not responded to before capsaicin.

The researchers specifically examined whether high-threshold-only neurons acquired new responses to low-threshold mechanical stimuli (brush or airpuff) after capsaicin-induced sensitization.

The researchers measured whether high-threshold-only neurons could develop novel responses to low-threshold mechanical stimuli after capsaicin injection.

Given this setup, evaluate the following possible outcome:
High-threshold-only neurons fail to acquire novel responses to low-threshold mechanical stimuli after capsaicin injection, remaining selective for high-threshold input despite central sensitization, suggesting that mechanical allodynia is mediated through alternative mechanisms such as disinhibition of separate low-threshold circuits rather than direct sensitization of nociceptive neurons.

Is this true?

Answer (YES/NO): NO